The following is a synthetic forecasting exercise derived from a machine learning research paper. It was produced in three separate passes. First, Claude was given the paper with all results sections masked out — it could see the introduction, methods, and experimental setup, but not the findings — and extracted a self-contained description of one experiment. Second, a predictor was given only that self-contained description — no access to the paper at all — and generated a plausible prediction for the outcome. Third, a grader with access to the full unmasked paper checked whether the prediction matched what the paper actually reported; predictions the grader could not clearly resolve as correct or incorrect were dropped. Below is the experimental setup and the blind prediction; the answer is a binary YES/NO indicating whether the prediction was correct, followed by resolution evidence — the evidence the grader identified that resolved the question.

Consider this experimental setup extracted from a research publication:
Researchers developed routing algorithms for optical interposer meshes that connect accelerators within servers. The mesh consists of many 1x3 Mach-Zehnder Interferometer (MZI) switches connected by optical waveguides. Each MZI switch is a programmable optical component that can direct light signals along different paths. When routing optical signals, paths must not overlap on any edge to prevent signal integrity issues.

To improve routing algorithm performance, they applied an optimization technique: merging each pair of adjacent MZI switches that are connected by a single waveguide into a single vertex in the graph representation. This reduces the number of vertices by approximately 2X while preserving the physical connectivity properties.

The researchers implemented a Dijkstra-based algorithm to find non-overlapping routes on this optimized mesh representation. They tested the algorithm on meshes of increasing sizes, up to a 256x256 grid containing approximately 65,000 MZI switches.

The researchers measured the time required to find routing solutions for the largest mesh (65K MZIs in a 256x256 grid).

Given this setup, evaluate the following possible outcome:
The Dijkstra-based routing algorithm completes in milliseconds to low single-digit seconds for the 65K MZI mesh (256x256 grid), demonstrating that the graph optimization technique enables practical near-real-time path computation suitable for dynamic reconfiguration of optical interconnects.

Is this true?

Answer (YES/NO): YES